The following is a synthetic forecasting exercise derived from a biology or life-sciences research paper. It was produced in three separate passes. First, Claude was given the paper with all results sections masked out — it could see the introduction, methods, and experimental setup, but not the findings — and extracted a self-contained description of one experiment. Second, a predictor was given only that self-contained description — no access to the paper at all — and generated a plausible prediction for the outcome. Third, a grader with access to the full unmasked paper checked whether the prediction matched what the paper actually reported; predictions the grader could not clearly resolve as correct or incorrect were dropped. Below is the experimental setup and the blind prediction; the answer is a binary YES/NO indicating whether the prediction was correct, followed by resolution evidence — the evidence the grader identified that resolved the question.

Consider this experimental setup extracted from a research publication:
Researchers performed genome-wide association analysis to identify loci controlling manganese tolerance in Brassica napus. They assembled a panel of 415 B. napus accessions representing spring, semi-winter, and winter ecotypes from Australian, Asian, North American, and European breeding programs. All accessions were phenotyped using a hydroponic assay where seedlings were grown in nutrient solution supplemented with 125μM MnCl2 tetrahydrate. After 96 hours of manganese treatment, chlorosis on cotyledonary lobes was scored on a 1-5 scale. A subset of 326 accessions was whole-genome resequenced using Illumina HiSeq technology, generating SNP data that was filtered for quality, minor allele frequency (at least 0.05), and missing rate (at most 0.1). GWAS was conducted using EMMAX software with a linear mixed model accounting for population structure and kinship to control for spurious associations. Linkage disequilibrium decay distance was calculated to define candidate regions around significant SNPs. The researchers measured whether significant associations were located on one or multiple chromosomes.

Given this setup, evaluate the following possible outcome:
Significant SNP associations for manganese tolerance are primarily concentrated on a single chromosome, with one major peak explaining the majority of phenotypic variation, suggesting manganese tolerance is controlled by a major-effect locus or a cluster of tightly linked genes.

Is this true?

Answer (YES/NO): NO